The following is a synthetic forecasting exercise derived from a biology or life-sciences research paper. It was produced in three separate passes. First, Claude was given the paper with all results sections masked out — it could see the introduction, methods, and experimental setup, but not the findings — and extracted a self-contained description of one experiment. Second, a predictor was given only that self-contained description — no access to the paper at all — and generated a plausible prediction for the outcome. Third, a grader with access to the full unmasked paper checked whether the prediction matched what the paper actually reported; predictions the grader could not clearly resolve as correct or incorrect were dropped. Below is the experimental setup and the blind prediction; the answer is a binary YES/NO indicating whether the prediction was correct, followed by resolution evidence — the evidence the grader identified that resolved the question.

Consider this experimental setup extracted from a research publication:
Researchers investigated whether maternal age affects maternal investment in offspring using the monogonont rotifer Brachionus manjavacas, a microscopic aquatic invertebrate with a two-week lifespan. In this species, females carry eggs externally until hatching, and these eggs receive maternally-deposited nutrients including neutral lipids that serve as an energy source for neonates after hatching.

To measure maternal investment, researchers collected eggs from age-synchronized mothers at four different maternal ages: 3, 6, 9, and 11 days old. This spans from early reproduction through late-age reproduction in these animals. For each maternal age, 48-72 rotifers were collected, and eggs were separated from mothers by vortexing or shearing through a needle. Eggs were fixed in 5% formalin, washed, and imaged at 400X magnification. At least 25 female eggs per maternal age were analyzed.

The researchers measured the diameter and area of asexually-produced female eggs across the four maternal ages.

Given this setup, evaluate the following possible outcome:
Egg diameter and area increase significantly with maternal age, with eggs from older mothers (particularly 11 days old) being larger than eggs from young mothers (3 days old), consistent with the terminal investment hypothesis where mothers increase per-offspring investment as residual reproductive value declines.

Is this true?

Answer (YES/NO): NO